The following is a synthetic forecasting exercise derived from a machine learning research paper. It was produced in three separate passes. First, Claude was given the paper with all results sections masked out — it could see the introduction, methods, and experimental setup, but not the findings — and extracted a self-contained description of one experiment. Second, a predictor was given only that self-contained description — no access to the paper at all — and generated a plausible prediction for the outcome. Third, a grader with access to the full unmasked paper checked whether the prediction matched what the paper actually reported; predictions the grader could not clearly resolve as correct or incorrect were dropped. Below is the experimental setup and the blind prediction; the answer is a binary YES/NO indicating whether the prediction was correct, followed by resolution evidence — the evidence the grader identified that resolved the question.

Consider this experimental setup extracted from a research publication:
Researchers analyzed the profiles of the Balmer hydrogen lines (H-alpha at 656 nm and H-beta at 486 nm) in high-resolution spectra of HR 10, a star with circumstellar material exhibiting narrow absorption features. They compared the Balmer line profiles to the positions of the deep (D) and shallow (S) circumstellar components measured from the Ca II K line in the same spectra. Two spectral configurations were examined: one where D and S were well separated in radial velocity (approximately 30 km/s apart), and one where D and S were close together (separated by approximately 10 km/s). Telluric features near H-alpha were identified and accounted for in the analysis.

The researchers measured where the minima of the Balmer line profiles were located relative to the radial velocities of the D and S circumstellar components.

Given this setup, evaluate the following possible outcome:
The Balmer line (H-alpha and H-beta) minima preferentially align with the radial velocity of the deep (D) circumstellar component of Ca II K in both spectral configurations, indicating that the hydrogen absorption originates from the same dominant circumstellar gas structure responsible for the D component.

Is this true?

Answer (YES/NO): NO